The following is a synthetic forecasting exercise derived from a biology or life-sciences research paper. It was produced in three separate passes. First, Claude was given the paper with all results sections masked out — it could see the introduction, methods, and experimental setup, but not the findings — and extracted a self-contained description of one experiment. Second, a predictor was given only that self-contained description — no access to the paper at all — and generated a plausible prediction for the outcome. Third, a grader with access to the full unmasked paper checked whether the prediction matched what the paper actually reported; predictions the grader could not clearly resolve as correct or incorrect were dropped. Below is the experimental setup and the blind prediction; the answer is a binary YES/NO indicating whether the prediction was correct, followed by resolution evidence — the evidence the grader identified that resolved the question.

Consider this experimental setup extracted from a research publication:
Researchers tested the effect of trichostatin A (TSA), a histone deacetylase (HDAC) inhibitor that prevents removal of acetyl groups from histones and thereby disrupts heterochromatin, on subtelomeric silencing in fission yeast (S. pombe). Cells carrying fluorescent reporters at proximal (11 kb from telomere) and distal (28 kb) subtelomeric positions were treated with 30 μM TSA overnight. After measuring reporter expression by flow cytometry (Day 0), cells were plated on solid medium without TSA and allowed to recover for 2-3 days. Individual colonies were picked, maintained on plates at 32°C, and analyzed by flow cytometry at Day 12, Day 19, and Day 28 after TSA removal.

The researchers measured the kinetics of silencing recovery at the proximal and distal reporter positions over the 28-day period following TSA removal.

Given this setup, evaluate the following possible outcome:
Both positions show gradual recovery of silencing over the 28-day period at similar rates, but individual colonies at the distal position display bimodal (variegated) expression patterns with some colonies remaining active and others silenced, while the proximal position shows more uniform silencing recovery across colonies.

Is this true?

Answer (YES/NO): NO